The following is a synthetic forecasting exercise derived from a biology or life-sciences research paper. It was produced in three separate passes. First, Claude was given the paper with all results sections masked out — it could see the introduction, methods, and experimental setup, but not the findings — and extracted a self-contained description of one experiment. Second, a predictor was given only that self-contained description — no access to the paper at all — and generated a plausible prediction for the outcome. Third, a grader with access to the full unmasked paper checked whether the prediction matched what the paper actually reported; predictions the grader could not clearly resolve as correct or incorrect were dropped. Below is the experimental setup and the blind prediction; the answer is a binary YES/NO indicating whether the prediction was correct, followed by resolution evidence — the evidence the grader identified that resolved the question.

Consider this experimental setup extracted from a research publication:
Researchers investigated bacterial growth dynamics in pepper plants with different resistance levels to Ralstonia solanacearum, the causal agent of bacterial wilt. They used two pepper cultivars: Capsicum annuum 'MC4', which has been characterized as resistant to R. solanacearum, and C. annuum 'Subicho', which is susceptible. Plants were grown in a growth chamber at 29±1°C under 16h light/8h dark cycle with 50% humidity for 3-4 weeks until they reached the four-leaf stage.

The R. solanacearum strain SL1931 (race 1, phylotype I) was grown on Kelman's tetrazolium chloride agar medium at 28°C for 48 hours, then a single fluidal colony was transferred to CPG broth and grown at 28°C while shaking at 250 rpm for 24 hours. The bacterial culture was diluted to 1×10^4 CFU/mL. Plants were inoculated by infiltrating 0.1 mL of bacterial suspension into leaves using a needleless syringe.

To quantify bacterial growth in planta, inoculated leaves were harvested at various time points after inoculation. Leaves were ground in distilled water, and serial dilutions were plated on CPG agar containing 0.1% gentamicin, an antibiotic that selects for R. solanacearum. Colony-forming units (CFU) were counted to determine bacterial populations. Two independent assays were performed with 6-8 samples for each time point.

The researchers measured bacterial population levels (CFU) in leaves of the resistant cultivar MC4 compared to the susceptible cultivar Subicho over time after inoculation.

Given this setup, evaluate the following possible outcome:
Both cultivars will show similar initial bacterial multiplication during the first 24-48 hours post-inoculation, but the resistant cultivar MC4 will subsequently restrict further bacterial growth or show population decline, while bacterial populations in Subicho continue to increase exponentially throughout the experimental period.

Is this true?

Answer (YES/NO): NO